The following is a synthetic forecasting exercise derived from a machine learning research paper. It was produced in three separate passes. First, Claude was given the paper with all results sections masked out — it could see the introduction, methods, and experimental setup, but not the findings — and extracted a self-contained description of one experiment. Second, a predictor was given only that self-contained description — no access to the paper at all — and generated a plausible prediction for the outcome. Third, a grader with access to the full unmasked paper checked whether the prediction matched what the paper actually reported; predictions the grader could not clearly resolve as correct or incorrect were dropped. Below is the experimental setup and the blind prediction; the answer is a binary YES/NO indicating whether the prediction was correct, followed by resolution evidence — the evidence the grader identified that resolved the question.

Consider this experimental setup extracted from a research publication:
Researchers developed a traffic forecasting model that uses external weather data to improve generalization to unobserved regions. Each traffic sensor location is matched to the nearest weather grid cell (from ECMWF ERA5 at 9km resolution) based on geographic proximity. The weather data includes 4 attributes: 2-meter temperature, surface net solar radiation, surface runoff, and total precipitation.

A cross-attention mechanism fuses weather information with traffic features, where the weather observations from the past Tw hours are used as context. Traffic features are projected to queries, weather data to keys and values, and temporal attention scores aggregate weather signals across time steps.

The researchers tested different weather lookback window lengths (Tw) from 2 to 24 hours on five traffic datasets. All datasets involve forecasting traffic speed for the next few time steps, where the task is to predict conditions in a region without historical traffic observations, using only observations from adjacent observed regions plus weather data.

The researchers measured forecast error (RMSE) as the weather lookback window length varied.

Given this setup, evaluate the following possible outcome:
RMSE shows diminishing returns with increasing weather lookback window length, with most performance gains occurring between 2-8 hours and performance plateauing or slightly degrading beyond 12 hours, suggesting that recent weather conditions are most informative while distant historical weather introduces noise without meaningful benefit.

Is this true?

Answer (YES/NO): NO